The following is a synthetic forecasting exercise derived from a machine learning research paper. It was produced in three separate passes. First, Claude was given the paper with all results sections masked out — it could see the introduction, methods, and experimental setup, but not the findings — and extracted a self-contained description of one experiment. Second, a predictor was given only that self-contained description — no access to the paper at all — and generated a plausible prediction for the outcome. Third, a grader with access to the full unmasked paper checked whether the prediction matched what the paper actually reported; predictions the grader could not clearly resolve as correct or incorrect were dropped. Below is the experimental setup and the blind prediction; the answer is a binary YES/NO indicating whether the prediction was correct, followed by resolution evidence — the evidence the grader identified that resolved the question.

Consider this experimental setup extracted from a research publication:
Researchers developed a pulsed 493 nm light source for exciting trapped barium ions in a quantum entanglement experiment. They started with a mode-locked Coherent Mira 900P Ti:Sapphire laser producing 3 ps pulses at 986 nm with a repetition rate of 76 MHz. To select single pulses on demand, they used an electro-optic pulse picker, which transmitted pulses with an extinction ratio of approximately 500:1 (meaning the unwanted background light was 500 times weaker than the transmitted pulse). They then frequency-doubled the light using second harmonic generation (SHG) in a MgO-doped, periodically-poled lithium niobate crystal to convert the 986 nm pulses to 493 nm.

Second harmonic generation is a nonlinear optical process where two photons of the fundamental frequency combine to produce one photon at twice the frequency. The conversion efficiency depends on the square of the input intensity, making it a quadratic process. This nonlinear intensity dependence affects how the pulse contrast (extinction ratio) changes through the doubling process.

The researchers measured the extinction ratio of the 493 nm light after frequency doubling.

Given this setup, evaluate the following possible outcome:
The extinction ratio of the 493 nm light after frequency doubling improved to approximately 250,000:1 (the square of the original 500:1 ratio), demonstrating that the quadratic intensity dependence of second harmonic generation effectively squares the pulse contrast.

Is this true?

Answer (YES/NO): YES